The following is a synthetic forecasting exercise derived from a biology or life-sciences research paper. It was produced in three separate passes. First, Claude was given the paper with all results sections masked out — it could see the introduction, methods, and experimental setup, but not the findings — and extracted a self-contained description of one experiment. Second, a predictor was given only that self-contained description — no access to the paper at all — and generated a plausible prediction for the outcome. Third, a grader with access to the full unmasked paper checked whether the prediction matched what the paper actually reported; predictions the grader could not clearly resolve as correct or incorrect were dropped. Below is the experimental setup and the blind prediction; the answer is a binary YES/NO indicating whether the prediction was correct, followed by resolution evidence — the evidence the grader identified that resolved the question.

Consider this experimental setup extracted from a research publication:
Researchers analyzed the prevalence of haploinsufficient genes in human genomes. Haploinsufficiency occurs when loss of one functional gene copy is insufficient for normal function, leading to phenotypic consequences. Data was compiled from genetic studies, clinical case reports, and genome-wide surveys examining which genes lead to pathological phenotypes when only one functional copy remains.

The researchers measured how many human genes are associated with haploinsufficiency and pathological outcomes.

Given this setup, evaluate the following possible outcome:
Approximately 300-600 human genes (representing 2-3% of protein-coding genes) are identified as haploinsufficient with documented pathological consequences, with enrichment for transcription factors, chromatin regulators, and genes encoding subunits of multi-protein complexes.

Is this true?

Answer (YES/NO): NO